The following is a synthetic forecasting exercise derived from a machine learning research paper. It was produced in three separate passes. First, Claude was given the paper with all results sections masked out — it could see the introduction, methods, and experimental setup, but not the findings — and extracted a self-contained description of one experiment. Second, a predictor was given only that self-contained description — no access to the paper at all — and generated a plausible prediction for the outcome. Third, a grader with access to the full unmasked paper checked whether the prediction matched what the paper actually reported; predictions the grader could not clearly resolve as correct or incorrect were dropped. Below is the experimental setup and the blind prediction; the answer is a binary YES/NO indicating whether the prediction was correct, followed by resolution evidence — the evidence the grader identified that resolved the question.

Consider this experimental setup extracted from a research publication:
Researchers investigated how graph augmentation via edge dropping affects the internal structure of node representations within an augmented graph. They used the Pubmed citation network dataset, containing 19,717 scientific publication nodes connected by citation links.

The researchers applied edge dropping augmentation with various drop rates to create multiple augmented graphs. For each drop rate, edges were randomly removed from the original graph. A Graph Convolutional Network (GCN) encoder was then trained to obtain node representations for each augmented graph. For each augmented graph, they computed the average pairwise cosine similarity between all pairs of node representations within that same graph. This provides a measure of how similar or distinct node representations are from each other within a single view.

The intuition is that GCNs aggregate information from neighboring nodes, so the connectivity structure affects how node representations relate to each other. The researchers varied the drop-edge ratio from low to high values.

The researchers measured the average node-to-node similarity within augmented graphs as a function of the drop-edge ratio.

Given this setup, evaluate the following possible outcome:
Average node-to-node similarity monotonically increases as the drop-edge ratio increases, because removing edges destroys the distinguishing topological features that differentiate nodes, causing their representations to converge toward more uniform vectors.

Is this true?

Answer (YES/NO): NO